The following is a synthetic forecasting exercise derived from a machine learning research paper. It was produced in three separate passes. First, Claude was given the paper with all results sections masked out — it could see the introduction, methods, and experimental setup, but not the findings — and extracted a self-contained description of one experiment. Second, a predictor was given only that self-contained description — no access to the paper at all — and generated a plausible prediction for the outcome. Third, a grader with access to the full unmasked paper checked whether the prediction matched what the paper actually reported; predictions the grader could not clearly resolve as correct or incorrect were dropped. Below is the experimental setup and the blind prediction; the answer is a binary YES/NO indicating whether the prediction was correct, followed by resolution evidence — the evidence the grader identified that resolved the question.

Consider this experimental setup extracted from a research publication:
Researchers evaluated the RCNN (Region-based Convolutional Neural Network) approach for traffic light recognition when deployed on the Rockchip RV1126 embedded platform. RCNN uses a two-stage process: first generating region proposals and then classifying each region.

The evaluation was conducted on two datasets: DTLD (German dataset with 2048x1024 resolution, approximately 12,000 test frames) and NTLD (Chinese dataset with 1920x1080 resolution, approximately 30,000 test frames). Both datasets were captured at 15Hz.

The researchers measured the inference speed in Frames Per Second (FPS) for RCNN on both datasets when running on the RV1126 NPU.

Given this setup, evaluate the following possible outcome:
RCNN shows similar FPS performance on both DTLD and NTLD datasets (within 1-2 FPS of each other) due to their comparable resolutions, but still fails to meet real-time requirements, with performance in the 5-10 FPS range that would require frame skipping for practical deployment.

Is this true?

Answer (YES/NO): NO